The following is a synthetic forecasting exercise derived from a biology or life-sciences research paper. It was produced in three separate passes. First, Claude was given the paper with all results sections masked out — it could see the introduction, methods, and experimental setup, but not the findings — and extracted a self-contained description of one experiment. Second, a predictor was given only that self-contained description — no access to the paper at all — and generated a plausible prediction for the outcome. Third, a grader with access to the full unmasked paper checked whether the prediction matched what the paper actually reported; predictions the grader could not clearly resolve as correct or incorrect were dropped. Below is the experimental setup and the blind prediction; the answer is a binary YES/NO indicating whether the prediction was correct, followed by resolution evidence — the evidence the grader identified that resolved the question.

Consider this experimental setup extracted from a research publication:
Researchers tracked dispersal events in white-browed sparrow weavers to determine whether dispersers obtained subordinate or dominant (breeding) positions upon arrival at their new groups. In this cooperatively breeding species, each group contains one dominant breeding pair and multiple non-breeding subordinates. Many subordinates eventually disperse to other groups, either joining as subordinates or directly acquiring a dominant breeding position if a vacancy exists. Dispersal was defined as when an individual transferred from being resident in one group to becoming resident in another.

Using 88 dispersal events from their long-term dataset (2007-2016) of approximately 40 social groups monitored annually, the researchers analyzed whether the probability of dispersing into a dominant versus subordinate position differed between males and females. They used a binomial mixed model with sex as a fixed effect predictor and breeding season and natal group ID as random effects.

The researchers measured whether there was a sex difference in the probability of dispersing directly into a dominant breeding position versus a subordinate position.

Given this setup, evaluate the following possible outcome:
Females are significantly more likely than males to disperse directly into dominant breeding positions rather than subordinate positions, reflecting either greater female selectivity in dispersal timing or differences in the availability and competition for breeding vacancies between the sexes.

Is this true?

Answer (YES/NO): YES